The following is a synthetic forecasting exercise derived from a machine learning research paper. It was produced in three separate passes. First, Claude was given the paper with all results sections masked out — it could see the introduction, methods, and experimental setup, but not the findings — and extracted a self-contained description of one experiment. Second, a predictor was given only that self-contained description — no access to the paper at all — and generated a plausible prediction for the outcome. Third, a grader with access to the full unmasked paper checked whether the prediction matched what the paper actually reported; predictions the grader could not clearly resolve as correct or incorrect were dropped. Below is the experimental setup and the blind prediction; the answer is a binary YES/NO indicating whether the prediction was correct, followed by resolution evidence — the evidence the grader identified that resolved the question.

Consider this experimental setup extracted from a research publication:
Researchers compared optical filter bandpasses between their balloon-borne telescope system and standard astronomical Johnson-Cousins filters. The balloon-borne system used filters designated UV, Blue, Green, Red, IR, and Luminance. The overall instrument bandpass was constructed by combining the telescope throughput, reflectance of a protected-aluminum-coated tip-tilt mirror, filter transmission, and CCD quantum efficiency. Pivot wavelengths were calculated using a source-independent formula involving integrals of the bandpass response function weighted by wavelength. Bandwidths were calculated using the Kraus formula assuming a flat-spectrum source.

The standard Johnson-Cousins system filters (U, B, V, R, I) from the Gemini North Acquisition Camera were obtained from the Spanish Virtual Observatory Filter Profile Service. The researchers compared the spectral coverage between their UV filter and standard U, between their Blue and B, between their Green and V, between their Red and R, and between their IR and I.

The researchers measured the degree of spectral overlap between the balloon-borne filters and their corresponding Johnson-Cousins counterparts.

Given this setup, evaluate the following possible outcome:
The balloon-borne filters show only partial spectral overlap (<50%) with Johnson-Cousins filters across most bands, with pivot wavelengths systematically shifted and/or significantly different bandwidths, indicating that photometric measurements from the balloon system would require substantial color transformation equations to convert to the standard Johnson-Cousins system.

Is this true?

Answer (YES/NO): NO